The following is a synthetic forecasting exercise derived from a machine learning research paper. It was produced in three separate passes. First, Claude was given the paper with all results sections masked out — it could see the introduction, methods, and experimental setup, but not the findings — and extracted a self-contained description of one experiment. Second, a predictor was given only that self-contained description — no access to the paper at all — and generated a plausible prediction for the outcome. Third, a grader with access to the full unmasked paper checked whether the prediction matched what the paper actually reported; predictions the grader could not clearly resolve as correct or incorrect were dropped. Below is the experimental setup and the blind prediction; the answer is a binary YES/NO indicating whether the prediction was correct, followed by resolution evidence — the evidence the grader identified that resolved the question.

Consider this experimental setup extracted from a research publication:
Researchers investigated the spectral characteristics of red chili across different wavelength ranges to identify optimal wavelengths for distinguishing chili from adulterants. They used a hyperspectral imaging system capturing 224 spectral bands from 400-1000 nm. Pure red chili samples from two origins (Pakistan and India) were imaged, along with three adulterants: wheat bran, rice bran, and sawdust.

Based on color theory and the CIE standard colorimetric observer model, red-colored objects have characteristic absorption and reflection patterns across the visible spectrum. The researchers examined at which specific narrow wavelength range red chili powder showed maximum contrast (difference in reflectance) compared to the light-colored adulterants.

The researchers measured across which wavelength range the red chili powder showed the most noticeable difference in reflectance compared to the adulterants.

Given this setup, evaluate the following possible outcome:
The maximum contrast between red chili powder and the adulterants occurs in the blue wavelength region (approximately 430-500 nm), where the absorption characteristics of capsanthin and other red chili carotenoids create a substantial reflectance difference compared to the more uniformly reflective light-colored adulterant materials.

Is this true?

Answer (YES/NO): NO